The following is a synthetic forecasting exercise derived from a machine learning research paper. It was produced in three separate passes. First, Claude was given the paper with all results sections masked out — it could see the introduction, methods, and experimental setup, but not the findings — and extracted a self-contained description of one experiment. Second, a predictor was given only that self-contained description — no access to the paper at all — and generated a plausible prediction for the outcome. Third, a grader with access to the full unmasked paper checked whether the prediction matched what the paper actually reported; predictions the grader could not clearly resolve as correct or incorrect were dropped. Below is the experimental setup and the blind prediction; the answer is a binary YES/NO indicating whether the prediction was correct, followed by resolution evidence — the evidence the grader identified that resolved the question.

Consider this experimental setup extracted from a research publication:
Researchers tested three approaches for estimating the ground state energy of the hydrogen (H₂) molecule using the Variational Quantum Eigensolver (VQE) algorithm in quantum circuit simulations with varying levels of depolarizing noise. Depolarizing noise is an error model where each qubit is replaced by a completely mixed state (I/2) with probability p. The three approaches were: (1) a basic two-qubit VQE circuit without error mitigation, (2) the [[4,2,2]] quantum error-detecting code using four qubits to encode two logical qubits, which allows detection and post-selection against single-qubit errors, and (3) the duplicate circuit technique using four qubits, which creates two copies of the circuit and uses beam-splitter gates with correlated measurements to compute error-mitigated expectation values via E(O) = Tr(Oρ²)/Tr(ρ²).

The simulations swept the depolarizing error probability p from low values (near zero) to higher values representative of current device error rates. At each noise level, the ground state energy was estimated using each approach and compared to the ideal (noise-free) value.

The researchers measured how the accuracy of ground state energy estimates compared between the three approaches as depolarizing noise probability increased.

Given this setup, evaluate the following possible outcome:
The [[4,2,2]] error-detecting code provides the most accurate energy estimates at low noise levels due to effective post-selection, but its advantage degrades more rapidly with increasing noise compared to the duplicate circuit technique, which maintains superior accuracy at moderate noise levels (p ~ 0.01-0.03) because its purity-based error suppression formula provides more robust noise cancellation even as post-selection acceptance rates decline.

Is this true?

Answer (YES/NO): NO